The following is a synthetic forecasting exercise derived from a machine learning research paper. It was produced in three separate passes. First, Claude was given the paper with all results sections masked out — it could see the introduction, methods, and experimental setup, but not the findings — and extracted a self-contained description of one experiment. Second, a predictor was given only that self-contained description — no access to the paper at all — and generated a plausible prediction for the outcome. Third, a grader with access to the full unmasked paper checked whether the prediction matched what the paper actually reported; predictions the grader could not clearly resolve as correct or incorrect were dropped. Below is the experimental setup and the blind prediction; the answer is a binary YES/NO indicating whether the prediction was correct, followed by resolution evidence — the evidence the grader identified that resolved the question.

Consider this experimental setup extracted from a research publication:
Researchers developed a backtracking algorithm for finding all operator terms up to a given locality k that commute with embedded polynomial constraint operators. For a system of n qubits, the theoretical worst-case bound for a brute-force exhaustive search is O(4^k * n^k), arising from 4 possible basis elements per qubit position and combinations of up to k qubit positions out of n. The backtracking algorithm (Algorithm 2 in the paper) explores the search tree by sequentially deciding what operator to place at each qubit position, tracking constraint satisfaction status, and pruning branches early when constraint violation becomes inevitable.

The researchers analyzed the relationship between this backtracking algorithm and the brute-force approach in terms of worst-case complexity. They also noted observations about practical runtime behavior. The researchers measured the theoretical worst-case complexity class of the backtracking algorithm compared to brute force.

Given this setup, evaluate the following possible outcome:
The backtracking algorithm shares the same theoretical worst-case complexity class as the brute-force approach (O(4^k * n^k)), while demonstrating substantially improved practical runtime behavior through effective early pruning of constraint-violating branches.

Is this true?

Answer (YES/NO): YES